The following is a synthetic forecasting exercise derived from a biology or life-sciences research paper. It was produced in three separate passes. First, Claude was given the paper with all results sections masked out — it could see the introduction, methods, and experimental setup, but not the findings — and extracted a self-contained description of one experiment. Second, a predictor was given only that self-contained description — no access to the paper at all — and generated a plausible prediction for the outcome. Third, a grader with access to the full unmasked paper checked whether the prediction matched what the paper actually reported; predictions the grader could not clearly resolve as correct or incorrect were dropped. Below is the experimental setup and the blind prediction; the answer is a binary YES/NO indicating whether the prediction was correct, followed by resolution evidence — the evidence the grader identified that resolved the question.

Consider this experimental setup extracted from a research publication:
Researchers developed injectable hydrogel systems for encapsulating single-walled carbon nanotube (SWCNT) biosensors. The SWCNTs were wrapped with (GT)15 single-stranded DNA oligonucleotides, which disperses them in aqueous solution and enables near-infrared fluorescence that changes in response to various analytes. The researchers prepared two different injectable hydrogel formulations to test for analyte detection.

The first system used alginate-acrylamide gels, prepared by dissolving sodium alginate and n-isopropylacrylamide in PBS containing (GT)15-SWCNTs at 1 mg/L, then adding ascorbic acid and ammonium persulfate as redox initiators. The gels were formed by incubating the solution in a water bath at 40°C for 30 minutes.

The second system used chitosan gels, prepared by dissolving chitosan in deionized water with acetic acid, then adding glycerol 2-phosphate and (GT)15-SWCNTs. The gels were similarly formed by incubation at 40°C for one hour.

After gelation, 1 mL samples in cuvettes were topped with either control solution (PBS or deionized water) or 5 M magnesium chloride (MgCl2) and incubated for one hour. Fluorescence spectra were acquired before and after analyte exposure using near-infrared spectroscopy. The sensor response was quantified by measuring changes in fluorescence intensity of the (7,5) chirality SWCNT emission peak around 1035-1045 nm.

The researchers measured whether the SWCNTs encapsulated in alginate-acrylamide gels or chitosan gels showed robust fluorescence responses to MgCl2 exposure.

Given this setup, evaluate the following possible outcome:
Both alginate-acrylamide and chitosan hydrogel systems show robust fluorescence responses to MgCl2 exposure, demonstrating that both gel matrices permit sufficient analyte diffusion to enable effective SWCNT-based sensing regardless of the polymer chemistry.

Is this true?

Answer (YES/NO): YES